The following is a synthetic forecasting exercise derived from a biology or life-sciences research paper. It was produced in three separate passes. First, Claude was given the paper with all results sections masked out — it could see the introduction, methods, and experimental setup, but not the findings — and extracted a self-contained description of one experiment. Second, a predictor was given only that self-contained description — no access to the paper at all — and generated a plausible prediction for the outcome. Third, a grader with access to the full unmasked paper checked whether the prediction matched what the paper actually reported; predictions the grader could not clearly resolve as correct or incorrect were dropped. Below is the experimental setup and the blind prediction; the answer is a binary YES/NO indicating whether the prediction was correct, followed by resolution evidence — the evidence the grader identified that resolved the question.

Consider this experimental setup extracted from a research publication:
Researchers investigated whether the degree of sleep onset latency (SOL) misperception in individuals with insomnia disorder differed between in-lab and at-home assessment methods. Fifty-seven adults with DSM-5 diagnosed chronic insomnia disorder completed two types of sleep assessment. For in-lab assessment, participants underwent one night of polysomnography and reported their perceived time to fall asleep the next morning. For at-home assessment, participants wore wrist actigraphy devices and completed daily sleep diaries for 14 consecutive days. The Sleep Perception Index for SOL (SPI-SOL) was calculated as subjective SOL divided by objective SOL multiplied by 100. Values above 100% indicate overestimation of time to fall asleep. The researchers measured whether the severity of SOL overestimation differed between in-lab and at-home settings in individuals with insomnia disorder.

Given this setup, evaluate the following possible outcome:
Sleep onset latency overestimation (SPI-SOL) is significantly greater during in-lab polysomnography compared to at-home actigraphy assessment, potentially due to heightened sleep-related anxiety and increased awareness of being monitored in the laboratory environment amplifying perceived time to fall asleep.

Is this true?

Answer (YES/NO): NO